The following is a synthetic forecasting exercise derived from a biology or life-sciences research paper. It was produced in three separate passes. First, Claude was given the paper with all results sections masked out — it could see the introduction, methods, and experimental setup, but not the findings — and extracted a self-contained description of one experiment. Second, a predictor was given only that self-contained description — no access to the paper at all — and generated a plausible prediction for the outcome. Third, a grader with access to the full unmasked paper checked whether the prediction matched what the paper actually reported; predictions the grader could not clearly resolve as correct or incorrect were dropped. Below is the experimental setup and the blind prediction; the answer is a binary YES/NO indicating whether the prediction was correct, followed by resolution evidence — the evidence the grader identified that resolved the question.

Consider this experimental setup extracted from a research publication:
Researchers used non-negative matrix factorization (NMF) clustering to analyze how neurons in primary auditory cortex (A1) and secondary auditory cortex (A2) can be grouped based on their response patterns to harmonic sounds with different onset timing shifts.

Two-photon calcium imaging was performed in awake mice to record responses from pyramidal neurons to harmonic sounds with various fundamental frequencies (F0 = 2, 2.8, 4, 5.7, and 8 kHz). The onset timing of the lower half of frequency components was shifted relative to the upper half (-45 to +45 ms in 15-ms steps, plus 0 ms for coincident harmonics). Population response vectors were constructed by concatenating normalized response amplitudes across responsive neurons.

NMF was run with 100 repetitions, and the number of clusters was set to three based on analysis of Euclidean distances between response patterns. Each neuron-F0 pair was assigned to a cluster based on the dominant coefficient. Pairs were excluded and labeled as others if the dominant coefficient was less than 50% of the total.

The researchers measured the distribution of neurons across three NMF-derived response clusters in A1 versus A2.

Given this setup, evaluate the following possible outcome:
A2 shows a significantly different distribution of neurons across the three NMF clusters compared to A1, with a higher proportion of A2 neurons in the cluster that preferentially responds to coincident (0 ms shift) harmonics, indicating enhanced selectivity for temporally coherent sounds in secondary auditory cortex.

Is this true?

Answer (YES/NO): YES